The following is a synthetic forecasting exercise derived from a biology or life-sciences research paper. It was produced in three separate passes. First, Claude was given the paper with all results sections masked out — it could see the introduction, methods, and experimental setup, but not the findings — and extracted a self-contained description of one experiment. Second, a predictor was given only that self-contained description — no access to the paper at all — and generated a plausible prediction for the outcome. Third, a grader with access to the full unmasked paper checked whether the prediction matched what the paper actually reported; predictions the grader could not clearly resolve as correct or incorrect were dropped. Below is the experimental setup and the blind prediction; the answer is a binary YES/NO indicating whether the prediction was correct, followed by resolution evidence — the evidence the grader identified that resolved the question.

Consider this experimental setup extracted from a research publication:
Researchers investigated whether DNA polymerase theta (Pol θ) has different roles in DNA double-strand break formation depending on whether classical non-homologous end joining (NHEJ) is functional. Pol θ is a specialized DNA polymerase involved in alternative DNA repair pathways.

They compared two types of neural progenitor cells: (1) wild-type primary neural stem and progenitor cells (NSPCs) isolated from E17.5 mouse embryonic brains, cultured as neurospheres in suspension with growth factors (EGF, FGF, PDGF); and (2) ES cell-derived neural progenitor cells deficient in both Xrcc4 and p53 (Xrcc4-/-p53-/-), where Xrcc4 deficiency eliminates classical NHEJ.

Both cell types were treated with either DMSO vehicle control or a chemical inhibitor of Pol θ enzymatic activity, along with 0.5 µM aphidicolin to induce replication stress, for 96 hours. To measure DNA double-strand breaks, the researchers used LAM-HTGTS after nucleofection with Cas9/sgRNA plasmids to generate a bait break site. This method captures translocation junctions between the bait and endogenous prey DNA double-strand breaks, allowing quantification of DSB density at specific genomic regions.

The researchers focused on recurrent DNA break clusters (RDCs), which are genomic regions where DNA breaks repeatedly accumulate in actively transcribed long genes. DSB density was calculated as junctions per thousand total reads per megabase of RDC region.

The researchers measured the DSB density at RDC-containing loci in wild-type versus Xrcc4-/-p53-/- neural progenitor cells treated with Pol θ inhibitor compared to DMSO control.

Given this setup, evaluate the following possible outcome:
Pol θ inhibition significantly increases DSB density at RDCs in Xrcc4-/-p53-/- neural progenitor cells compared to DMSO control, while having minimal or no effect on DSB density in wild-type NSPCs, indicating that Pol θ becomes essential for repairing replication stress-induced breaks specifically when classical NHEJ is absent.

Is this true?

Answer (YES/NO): NO